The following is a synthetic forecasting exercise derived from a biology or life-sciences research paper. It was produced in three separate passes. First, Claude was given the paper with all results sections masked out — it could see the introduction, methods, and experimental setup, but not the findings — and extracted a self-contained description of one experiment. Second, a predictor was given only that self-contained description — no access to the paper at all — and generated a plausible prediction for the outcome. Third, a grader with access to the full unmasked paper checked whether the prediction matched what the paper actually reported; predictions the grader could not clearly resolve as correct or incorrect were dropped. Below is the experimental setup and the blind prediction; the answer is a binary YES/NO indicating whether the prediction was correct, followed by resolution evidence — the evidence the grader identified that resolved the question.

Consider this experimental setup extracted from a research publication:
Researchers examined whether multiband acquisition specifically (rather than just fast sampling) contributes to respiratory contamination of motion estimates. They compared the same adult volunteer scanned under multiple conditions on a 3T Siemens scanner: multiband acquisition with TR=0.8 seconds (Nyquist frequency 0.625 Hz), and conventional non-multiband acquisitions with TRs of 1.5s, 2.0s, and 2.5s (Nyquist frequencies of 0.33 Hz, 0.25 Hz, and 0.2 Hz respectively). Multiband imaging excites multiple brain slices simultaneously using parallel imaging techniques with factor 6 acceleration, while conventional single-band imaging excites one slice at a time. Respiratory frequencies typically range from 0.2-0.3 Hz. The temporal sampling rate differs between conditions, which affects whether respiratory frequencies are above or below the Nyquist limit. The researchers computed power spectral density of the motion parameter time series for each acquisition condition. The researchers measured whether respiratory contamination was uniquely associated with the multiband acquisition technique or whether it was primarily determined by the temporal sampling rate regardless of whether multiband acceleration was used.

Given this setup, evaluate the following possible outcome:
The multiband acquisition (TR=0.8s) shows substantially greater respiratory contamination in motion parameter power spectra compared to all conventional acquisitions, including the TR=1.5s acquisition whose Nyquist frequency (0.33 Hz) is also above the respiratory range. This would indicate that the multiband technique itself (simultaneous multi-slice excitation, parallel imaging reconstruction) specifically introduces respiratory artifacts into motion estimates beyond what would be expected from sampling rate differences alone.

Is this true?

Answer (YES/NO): NO